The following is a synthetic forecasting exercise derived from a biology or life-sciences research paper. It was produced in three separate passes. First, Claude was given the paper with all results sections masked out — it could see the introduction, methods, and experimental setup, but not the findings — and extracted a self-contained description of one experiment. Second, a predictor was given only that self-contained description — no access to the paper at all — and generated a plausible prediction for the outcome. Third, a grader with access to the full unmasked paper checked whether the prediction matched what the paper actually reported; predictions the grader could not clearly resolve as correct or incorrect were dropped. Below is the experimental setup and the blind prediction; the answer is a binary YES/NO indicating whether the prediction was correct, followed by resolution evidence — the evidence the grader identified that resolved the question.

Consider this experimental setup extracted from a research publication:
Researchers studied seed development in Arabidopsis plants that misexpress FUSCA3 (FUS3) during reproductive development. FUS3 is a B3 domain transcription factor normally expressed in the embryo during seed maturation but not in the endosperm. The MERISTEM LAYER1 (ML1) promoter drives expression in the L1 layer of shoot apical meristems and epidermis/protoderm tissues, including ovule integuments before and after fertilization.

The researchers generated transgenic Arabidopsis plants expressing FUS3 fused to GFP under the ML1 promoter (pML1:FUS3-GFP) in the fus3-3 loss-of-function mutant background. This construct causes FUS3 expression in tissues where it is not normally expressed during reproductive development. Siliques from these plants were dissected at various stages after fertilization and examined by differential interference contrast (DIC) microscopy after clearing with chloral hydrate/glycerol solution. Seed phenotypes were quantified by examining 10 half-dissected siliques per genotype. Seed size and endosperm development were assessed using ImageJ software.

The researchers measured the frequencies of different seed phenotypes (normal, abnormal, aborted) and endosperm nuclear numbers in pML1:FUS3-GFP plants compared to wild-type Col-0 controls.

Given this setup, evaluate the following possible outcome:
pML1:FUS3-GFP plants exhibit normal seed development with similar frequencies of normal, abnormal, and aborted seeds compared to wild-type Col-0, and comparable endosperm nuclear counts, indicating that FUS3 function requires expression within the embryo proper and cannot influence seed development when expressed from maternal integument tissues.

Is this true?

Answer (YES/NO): NO